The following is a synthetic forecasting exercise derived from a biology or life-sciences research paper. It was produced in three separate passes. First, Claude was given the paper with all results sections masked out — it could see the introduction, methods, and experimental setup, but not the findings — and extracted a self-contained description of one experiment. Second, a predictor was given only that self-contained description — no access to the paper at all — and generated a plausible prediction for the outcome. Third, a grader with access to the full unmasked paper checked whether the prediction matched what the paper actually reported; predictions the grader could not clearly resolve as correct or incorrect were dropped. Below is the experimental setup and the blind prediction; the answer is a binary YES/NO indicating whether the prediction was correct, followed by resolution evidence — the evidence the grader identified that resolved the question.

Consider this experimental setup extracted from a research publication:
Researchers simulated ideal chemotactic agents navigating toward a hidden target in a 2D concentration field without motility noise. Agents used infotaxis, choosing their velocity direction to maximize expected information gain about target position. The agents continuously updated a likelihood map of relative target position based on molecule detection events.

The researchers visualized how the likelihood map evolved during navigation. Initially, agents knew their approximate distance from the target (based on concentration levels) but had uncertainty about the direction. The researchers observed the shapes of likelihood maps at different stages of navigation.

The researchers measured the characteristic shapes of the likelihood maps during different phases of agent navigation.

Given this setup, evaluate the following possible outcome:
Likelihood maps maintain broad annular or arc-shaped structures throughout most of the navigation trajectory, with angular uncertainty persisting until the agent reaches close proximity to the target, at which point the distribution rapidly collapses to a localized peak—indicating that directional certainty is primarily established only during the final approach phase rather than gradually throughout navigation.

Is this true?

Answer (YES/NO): NO